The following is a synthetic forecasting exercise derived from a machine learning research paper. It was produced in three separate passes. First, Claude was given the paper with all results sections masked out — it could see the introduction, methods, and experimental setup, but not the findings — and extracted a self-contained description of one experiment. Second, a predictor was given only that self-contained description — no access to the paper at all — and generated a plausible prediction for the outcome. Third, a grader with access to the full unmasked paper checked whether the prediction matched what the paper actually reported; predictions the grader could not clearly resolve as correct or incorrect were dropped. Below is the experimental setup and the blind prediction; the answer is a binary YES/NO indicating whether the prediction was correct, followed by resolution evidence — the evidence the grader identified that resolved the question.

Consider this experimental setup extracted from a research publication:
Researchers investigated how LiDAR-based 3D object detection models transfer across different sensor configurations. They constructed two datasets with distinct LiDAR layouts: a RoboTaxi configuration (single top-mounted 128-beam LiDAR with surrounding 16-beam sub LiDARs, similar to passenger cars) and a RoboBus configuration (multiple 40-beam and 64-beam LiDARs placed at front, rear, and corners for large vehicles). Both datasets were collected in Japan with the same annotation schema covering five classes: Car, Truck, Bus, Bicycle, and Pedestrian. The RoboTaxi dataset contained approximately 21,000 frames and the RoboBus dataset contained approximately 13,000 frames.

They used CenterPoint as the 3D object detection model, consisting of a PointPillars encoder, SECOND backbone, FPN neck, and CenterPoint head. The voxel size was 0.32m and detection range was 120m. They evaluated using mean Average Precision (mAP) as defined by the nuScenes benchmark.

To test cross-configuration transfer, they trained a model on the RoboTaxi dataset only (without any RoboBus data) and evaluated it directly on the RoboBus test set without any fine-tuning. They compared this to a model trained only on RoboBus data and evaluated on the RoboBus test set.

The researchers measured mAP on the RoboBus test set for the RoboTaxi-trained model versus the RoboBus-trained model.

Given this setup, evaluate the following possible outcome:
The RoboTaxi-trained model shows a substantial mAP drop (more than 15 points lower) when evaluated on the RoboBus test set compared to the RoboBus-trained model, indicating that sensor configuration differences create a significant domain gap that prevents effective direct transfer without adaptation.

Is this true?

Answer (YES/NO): NO